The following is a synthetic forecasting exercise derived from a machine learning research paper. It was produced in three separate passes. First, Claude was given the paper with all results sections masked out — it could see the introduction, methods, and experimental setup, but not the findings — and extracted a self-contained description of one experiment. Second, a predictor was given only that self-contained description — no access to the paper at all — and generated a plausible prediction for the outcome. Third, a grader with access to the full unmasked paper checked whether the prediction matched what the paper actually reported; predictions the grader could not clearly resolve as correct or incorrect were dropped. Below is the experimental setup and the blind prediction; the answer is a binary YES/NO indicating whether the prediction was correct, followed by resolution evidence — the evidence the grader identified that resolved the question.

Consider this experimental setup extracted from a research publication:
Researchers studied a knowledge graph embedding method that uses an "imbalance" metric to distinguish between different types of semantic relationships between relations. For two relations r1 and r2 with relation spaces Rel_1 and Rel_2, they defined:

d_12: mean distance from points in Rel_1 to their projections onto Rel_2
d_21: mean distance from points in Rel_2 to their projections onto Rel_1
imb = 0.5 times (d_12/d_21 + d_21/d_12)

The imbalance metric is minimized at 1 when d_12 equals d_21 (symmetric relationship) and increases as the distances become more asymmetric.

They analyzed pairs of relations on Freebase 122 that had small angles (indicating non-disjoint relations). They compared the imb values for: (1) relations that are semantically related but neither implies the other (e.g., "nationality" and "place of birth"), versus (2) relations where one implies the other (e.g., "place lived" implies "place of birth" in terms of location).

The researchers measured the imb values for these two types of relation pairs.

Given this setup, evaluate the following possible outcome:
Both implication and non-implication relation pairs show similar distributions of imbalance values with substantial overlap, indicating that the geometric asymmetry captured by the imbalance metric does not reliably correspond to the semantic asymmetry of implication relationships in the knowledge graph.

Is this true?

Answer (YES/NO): NO